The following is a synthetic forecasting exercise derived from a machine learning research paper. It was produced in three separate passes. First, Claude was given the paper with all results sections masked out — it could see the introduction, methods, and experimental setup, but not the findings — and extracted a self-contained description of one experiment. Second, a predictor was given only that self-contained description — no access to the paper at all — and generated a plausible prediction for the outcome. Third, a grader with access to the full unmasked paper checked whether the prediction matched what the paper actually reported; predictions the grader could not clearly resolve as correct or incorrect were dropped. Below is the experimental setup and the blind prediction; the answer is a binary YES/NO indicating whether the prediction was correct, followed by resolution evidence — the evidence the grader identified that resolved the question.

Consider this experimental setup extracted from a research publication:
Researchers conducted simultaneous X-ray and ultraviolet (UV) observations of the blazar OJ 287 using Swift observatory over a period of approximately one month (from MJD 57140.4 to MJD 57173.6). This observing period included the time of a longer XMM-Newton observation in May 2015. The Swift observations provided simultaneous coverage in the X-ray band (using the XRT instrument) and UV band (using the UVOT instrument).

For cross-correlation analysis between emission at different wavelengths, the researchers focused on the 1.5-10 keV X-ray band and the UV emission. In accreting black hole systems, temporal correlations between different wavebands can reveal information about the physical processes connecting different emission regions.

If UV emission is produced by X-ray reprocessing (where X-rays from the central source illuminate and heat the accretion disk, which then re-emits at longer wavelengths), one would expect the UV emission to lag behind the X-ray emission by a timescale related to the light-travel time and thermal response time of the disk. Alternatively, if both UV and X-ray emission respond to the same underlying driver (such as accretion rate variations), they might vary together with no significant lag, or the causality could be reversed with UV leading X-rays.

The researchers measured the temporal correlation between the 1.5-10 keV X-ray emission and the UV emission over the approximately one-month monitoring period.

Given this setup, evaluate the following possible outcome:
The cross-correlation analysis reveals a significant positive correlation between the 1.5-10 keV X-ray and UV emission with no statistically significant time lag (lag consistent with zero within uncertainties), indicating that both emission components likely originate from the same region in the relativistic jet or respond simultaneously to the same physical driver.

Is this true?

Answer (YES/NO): NO